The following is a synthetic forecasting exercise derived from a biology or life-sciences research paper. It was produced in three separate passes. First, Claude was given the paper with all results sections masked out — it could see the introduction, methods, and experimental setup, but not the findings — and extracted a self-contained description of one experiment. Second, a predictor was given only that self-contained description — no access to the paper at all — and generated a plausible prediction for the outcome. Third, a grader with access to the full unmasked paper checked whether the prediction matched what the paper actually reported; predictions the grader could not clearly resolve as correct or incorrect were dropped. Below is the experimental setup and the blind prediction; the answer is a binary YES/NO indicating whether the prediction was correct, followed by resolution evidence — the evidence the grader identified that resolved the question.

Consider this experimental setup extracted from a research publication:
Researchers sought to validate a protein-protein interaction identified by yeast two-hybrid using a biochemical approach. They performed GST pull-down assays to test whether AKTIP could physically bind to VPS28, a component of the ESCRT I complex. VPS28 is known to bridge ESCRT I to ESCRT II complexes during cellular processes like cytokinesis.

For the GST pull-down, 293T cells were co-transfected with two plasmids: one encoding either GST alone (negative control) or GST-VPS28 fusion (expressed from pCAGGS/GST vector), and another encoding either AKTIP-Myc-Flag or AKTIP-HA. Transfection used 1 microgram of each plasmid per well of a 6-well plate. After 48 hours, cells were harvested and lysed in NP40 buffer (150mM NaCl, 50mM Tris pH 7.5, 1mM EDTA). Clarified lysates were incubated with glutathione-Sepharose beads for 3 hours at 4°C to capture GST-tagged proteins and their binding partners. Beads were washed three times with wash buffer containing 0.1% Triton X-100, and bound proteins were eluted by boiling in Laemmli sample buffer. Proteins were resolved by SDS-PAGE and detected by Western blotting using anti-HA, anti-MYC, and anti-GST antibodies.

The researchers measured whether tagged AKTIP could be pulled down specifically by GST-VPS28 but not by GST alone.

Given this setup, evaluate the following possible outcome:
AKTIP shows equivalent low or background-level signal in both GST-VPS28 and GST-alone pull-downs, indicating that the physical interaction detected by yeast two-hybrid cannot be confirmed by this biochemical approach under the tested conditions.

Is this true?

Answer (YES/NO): NO